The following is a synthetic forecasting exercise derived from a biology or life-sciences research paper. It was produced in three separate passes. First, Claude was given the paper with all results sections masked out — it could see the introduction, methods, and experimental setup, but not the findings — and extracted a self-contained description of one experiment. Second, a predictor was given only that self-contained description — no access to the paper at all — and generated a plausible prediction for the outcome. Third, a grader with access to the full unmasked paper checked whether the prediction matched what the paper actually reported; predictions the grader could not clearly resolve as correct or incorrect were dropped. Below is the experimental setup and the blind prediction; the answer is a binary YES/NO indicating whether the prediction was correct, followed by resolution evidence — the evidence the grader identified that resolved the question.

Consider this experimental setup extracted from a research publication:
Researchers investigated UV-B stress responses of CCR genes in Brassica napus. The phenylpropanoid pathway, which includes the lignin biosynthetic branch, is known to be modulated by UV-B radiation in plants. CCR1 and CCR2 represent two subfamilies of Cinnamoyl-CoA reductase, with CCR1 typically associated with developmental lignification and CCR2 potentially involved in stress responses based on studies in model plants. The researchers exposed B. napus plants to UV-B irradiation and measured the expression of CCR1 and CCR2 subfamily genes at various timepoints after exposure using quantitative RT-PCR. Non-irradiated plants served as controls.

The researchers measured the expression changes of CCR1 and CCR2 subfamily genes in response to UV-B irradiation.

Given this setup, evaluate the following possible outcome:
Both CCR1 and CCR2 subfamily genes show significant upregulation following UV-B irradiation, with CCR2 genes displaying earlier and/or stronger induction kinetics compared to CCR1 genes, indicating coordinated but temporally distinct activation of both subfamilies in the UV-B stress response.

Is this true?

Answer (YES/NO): NO